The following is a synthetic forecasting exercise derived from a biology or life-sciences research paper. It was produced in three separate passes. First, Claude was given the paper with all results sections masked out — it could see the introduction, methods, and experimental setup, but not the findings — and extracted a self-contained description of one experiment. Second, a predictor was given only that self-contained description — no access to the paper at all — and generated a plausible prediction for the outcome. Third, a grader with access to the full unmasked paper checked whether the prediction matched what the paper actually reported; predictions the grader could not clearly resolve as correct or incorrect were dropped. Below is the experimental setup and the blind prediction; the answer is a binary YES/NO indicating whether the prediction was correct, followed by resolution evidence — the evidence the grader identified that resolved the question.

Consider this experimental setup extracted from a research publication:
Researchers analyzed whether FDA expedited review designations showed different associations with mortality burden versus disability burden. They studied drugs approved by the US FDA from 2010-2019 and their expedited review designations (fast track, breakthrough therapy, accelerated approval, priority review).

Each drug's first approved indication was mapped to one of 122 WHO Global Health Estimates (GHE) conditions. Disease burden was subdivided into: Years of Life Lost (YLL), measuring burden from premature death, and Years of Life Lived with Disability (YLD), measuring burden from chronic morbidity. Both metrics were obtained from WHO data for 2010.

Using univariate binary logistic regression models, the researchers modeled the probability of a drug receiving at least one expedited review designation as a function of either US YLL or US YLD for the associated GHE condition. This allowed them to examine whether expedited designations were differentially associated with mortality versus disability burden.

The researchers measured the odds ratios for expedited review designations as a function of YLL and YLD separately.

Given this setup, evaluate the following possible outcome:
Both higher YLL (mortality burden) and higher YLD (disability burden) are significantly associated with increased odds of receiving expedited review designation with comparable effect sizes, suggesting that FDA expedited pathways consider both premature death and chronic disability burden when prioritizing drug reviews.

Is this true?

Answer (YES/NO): NO